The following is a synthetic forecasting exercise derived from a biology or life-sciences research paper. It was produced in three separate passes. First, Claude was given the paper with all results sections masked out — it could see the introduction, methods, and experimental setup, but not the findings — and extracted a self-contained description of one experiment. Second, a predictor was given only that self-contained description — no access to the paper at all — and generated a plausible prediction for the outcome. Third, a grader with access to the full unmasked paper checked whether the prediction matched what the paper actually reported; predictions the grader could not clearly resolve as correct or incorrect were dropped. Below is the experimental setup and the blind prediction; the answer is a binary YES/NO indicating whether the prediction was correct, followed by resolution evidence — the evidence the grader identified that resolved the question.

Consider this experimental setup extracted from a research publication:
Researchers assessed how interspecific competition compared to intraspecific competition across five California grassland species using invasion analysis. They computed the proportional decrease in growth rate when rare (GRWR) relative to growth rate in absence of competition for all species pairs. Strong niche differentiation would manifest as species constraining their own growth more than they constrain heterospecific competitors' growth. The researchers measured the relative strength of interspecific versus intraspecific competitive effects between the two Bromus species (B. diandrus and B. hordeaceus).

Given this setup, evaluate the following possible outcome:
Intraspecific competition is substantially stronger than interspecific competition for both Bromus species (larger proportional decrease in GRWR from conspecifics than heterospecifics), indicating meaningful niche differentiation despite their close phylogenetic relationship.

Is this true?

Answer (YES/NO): NO